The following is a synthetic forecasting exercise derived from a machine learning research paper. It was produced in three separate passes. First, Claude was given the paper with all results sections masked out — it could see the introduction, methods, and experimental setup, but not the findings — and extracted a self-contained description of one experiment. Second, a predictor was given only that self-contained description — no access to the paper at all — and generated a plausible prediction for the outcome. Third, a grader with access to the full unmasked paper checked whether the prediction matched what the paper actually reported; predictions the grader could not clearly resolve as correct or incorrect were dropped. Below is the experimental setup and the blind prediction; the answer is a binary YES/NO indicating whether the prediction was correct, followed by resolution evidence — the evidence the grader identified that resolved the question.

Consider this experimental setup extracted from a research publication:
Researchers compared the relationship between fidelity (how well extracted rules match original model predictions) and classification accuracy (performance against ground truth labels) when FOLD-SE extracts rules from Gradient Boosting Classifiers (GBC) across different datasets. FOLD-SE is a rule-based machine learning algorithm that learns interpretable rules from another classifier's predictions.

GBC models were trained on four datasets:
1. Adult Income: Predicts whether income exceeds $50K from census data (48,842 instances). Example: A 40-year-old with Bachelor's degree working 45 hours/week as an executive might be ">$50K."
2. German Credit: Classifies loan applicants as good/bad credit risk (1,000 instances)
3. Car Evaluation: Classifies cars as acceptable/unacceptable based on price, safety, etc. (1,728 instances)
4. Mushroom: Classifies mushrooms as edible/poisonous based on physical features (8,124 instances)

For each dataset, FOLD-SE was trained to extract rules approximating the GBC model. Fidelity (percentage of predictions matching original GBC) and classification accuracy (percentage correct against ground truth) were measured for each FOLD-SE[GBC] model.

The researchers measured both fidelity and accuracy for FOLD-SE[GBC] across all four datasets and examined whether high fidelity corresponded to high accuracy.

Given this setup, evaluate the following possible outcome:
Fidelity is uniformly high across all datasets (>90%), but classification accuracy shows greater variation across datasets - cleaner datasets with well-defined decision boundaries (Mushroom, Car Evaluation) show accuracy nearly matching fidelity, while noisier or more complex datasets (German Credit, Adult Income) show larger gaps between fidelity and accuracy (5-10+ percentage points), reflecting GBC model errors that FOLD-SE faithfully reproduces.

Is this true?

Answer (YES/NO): NO